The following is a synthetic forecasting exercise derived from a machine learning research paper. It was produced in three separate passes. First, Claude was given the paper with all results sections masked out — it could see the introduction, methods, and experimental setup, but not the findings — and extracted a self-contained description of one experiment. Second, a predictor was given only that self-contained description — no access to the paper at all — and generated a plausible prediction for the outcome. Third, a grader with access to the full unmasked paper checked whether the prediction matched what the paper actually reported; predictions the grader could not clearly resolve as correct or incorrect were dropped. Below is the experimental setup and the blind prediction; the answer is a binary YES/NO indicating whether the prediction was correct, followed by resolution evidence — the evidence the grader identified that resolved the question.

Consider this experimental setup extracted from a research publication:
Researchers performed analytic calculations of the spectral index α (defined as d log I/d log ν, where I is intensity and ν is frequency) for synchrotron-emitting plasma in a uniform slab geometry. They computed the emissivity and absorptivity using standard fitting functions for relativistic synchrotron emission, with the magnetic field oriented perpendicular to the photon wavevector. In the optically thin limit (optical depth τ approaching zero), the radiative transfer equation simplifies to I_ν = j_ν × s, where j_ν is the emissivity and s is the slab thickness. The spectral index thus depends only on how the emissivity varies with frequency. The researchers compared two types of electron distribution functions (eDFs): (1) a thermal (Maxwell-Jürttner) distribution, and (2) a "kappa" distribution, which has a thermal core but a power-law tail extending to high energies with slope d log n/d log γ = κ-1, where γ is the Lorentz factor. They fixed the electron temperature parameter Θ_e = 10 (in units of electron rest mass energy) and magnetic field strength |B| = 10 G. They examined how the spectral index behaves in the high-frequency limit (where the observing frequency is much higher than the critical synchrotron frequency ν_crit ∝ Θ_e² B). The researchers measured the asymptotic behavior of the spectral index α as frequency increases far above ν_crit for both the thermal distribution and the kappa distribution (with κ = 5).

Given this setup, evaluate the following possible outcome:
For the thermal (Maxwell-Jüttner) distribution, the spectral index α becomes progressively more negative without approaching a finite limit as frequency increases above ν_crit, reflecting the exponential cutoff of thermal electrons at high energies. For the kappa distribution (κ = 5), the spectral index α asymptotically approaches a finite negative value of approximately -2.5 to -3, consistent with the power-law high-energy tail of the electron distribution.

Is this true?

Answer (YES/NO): NO